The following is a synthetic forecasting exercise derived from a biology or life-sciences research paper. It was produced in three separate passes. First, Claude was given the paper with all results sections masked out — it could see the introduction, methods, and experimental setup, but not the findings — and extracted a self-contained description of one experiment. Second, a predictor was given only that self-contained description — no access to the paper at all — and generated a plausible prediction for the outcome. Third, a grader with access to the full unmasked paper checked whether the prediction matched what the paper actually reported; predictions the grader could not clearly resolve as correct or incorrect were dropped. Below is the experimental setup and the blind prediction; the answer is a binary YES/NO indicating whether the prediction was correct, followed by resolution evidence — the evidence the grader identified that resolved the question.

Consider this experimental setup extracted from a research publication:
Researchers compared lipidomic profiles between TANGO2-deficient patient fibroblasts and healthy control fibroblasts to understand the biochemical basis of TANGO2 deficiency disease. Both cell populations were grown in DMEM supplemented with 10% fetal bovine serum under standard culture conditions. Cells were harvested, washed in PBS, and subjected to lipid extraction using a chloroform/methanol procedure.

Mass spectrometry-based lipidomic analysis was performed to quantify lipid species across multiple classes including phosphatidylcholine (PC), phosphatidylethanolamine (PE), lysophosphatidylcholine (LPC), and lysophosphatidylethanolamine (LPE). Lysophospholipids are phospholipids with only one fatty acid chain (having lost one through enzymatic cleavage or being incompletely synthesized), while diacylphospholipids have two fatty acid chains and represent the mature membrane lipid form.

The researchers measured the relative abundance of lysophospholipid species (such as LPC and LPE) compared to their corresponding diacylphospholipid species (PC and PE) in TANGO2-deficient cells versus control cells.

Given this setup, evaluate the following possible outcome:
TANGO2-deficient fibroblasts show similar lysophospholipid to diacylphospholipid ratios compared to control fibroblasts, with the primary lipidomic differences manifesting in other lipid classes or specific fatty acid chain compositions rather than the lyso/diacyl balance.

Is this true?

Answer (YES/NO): NO